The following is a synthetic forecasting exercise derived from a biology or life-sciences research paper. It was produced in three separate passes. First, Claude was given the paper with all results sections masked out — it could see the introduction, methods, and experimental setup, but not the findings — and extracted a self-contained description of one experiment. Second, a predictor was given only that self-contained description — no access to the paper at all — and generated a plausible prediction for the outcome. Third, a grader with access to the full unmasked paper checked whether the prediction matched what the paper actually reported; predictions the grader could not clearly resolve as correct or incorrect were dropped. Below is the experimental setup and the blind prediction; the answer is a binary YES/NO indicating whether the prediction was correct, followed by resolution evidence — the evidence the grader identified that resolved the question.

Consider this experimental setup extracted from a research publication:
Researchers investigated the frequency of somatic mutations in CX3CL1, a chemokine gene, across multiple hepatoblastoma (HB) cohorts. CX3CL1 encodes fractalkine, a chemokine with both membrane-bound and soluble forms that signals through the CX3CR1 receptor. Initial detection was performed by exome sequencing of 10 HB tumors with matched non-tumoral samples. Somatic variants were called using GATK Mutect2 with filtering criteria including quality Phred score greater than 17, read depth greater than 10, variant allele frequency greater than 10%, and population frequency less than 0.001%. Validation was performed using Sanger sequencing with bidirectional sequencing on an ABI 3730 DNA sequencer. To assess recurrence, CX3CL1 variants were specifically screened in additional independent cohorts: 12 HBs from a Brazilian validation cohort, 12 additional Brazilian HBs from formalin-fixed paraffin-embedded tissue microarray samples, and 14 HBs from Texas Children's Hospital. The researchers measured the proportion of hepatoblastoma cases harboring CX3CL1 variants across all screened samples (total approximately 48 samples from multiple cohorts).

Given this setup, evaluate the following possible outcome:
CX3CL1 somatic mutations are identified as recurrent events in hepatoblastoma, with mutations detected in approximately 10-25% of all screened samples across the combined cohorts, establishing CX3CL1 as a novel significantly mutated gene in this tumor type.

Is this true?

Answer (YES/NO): NO